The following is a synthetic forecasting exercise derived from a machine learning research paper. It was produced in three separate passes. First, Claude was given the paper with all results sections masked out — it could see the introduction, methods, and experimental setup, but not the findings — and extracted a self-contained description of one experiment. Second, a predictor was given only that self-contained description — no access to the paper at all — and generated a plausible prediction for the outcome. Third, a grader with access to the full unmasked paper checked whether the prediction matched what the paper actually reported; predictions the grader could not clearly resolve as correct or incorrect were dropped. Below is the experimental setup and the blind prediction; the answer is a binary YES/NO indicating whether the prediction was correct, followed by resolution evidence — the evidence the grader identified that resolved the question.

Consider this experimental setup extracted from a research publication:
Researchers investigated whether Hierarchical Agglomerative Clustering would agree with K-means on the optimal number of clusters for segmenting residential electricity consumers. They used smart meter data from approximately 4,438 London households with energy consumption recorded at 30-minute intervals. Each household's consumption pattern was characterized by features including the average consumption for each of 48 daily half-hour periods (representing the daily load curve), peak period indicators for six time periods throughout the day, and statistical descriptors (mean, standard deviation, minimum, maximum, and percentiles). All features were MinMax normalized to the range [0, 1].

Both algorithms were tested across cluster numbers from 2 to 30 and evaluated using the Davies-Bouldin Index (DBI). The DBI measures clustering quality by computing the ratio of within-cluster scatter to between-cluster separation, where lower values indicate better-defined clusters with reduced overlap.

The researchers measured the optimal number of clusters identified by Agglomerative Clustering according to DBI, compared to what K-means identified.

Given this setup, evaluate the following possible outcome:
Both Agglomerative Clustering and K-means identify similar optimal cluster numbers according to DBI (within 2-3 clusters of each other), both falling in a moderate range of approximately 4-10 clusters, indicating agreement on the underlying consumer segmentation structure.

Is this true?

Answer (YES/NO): YES